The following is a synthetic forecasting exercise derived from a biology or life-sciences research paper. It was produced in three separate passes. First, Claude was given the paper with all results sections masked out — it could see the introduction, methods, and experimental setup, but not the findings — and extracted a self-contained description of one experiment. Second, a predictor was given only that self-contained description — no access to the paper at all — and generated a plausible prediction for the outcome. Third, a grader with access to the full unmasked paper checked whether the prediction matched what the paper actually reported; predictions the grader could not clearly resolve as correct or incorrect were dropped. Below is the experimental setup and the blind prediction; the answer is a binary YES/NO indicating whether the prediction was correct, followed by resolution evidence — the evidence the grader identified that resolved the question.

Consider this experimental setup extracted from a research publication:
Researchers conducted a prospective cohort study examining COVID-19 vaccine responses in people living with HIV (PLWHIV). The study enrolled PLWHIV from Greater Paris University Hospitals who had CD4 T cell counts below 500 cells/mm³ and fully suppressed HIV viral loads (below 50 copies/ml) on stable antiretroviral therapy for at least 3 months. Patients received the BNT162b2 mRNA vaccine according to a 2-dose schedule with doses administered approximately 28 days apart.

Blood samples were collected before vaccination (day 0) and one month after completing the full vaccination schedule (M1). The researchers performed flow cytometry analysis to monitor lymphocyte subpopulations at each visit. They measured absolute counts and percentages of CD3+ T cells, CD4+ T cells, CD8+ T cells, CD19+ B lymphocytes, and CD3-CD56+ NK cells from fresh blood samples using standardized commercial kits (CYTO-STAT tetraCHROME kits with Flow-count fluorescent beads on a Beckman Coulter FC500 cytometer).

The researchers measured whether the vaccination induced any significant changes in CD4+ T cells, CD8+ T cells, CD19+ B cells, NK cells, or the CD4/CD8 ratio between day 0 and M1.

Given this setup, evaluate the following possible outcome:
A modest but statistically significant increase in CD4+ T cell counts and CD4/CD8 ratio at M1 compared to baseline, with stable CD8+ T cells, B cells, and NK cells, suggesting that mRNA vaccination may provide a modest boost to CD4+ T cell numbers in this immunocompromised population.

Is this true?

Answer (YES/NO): NO